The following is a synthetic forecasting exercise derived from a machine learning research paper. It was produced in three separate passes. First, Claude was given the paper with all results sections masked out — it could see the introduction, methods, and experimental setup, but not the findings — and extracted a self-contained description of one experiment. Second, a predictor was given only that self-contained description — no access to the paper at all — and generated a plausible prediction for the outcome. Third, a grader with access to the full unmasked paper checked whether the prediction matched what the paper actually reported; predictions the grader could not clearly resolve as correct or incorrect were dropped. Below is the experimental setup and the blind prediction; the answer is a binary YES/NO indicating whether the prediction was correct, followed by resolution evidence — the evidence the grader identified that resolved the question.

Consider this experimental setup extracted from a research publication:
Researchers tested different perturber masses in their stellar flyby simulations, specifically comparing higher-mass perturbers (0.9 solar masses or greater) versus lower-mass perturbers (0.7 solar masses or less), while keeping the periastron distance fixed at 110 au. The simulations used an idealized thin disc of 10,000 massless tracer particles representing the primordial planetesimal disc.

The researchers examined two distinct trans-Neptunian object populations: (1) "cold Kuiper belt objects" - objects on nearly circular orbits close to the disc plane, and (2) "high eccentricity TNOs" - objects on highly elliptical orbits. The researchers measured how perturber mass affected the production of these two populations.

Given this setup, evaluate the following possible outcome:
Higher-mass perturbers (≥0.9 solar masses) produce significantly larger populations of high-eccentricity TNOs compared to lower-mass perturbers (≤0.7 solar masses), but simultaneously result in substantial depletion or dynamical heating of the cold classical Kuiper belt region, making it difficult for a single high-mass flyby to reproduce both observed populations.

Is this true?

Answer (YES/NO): YES